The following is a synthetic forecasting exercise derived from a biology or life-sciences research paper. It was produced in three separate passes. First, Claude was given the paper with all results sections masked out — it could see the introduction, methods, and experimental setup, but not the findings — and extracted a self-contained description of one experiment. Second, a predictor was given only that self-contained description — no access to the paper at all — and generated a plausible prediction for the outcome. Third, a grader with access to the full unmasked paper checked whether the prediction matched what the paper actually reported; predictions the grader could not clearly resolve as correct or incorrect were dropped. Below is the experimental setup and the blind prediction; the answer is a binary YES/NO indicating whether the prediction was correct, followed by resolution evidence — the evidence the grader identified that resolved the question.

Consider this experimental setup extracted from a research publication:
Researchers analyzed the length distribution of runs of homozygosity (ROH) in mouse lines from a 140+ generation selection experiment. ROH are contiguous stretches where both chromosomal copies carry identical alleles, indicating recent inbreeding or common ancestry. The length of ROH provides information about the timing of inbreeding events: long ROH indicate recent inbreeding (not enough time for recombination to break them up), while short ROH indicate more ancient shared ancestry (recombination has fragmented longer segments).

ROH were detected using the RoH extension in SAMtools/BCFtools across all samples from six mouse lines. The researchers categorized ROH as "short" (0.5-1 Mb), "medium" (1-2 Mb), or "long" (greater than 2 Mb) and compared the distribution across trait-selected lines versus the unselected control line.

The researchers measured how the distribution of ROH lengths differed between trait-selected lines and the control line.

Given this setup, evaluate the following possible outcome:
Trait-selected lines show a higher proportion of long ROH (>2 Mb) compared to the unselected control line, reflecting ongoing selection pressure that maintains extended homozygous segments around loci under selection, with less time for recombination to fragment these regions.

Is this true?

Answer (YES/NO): YES